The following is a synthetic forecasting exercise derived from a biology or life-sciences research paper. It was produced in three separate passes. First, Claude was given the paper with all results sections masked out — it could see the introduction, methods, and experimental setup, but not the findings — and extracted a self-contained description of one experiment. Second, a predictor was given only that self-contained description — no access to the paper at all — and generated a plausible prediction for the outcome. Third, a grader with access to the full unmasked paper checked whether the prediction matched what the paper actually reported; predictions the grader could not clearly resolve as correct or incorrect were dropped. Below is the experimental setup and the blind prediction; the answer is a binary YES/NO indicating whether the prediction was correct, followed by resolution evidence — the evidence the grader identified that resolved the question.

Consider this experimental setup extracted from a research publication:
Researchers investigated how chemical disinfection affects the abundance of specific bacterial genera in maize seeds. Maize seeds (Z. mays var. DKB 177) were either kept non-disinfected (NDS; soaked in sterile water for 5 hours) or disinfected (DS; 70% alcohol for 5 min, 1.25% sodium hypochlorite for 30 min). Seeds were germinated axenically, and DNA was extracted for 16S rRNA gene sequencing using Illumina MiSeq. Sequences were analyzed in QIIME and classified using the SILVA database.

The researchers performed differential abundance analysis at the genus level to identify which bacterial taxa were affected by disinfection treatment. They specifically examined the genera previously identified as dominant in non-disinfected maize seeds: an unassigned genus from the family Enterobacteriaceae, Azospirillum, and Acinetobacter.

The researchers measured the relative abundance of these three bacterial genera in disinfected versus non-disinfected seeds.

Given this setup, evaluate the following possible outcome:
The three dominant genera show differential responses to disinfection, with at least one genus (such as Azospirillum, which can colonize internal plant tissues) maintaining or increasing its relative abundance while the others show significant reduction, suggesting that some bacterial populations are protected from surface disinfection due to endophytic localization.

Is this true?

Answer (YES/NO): NO